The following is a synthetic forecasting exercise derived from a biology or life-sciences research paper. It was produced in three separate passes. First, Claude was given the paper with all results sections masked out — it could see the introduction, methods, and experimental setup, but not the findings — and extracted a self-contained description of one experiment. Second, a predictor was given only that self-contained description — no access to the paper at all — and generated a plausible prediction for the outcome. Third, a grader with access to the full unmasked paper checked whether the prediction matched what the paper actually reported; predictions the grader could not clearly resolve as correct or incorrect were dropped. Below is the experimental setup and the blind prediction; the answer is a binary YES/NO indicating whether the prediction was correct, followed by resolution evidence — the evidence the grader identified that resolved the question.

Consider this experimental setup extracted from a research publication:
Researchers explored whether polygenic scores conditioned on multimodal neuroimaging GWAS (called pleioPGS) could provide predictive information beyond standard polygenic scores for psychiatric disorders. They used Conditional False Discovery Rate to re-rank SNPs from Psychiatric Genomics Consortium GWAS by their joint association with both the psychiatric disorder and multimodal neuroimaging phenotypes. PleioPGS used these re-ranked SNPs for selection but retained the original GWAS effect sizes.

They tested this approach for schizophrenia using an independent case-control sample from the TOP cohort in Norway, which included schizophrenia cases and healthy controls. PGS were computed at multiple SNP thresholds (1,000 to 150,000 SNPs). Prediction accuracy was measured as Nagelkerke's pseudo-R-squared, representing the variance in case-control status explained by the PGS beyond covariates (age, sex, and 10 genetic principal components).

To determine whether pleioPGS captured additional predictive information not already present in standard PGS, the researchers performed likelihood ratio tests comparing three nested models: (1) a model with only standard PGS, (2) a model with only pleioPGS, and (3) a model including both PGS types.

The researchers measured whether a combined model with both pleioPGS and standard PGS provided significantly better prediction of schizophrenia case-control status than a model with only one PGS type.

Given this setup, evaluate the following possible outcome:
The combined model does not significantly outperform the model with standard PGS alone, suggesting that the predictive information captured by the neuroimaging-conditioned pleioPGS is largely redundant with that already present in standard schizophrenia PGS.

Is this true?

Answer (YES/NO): YES